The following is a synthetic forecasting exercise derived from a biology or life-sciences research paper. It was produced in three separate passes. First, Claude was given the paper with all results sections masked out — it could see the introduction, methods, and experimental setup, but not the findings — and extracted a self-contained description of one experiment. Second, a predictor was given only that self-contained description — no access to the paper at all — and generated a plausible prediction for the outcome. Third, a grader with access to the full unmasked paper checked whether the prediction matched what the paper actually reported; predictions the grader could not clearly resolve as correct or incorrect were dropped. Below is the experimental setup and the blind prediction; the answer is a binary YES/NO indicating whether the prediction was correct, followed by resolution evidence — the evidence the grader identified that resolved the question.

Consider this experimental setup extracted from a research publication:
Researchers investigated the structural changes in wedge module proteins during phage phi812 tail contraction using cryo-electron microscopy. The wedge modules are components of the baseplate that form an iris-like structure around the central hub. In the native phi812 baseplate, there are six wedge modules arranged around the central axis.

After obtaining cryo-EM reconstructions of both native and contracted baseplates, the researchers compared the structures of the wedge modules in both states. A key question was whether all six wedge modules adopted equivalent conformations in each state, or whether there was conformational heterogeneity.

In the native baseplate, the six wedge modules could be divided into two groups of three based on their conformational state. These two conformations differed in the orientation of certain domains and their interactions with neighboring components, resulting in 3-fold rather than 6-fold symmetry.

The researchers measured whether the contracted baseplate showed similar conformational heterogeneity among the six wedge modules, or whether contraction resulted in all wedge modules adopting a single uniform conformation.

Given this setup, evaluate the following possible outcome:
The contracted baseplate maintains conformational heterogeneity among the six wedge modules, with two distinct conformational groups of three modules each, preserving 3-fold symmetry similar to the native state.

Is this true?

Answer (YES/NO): NO